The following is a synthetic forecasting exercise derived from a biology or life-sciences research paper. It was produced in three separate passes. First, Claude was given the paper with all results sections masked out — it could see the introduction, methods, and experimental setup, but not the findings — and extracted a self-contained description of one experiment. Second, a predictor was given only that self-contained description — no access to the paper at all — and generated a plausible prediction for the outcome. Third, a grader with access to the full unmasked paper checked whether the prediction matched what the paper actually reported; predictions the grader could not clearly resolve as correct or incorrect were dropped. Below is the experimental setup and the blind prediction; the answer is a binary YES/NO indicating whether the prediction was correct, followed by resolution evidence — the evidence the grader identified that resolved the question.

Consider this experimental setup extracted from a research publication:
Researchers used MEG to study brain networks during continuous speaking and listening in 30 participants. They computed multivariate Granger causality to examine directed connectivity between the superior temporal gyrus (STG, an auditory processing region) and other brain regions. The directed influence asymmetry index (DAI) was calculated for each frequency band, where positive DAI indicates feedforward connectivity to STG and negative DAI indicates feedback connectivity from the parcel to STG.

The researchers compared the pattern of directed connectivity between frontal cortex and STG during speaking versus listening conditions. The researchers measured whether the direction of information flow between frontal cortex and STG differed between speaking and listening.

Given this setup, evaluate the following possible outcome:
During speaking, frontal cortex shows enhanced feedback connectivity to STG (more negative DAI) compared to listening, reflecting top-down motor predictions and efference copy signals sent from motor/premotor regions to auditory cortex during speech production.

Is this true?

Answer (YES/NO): NO